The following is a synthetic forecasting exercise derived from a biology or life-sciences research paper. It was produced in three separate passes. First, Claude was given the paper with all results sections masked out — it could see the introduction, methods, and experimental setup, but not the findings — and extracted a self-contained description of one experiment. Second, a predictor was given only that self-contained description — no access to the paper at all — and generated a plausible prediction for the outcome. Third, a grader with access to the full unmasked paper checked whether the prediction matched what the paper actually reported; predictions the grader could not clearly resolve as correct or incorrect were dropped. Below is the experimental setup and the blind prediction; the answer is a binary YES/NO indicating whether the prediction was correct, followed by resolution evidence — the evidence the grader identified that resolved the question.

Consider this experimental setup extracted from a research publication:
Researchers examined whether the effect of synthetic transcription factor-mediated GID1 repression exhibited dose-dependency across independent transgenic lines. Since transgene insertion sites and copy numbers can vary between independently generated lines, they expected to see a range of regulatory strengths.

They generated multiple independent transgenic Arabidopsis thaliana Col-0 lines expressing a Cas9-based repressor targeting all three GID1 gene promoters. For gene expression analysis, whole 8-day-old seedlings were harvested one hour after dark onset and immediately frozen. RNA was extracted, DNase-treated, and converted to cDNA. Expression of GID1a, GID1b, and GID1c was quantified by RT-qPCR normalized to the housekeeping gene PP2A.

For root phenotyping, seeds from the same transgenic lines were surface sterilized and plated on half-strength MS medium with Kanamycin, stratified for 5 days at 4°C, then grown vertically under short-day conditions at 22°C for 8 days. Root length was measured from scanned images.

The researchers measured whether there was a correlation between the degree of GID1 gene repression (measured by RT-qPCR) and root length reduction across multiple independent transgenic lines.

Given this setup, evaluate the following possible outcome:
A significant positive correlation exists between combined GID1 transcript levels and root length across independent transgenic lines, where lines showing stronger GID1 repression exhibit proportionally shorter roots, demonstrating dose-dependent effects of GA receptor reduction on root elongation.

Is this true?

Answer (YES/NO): YES